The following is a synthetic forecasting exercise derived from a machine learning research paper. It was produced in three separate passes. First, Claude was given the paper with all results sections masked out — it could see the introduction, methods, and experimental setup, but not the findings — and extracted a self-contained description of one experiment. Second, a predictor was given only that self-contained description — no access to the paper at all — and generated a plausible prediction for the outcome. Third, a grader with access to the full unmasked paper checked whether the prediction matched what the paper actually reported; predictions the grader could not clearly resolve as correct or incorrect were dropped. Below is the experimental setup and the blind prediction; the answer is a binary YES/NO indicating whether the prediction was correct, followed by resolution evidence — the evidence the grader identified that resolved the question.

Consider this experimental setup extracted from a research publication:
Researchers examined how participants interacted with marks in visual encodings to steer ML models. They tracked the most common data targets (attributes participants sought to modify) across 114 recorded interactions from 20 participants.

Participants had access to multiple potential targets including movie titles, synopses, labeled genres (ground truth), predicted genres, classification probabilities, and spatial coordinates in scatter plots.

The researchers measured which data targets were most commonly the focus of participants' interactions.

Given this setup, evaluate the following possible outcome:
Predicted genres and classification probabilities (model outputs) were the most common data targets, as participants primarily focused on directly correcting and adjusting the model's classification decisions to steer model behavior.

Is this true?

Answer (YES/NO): NO